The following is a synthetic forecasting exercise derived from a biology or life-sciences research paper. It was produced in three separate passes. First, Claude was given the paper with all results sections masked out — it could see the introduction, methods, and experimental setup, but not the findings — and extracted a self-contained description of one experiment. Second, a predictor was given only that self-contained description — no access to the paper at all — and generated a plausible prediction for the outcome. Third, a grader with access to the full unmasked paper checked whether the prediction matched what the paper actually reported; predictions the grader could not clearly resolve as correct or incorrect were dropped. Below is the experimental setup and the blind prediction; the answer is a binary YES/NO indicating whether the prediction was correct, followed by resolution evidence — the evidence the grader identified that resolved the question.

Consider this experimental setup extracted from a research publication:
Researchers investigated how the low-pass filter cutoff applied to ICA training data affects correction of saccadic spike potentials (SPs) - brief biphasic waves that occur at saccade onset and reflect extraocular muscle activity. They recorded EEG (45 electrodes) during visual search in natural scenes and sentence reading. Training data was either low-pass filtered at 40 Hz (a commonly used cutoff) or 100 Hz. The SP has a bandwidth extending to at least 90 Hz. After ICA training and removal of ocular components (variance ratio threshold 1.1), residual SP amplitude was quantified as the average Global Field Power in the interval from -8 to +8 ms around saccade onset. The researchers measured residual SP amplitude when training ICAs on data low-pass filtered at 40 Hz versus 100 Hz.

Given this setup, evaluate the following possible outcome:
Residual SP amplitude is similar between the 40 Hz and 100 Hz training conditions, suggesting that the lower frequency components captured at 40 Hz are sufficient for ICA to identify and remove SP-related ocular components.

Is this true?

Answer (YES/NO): NO